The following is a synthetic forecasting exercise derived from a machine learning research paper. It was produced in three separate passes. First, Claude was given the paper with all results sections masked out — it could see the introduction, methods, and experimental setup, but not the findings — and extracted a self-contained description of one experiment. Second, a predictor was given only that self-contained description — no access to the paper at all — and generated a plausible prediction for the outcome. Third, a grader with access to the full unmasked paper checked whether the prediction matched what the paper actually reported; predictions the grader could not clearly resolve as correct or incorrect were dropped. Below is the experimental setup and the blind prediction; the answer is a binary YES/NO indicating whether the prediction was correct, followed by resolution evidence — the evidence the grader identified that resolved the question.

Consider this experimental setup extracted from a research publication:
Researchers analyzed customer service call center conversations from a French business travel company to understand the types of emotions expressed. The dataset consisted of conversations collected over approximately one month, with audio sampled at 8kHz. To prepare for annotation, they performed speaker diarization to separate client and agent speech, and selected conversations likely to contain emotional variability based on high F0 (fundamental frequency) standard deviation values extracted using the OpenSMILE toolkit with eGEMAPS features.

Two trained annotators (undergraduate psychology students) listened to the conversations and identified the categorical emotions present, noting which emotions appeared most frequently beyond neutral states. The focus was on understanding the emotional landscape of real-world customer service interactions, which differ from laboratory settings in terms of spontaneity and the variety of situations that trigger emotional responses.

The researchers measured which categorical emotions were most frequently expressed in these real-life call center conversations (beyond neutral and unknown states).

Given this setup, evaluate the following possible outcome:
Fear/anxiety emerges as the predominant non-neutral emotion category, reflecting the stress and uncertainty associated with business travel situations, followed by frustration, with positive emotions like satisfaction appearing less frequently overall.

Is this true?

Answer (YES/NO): NO